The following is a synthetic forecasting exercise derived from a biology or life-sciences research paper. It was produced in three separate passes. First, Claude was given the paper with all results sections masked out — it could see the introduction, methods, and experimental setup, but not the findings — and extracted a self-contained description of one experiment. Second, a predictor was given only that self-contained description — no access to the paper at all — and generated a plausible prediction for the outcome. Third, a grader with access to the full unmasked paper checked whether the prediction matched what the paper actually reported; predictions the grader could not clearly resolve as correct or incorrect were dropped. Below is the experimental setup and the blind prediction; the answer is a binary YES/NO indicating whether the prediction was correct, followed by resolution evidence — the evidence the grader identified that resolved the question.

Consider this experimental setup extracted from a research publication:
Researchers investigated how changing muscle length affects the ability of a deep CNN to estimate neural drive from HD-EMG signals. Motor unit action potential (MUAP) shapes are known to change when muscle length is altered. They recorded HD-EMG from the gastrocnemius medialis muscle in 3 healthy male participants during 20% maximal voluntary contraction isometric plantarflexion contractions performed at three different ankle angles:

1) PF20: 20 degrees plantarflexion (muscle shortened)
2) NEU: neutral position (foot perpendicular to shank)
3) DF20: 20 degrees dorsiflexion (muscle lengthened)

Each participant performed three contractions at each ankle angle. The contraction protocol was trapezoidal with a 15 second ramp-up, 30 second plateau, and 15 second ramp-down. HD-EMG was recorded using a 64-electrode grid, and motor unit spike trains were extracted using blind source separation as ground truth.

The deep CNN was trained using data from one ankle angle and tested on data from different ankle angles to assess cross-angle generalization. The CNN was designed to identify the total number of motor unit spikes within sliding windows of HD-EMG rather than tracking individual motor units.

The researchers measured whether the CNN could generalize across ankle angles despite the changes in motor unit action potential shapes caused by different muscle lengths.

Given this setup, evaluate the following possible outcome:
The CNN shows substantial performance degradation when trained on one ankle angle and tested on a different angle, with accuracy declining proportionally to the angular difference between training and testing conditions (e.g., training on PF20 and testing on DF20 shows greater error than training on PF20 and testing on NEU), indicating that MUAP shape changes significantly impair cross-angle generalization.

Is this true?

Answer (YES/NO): NO